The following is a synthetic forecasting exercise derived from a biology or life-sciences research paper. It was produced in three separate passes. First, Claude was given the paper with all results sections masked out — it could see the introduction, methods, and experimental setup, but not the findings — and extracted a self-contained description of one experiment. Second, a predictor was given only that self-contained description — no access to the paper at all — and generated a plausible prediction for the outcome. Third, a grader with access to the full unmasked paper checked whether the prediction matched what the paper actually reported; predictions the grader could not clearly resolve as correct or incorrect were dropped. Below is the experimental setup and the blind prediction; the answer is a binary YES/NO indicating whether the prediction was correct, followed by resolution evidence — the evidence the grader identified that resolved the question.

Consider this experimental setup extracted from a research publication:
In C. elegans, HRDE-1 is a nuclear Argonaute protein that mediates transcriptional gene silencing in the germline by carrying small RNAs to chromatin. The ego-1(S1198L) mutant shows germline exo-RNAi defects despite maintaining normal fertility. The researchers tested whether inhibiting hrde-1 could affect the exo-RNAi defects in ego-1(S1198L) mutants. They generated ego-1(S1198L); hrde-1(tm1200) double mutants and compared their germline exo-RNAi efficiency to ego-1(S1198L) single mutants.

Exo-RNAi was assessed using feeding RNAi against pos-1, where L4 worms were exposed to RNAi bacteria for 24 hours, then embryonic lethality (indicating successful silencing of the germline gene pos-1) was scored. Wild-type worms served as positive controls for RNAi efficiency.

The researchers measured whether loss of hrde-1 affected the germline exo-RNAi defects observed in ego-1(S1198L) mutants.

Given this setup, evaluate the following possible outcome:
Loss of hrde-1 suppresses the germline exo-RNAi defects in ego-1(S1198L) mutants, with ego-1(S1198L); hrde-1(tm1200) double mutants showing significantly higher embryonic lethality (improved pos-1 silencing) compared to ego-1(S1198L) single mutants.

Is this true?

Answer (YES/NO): YES